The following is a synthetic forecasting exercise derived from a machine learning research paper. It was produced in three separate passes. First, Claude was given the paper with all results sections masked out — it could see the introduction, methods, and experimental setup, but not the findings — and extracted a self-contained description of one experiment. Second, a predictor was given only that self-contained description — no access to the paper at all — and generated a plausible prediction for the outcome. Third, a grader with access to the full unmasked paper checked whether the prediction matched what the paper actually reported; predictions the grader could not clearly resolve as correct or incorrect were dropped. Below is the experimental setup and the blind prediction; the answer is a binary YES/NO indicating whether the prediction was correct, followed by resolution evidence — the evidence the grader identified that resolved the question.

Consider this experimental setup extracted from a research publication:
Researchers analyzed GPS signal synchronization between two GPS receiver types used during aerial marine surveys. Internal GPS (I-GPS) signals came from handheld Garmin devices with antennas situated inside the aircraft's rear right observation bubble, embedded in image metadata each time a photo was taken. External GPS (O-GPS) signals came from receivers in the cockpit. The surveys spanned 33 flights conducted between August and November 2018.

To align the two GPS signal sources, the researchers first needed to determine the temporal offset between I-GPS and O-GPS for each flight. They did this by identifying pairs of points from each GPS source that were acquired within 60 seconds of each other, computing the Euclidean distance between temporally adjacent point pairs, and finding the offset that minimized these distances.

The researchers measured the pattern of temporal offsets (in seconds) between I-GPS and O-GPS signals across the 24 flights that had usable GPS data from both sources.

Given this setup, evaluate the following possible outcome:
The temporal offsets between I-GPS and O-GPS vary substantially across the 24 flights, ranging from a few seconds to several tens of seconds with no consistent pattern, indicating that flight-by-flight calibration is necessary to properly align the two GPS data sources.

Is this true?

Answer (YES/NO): NO